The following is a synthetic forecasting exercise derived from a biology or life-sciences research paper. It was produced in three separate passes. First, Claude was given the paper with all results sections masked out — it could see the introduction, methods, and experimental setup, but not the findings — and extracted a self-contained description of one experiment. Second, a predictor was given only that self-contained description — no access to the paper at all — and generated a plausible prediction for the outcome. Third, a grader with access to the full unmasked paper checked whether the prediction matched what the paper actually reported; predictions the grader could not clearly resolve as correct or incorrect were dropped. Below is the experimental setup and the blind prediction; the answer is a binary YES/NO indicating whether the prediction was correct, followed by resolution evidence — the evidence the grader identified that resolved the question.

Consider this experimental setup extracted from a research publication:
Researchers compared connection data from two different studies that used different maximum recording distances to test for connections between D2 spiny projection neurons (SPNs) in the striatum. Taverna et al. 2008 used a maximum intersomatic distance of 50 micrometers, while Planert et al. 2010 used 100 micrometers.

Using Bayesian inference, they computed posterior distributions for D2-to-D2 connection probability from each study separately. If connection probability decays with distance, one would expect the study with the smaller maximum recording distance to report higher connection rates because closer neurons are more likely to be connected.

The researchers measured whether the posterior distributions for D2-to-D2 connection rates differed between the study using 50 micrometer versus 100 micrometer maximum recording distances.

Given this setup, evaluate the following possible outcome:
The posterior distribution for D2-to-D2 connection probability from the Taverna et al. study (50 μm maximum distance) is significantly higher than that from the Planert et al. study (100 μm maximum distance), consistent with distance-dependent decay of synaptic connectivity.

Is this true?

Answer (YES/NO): YES